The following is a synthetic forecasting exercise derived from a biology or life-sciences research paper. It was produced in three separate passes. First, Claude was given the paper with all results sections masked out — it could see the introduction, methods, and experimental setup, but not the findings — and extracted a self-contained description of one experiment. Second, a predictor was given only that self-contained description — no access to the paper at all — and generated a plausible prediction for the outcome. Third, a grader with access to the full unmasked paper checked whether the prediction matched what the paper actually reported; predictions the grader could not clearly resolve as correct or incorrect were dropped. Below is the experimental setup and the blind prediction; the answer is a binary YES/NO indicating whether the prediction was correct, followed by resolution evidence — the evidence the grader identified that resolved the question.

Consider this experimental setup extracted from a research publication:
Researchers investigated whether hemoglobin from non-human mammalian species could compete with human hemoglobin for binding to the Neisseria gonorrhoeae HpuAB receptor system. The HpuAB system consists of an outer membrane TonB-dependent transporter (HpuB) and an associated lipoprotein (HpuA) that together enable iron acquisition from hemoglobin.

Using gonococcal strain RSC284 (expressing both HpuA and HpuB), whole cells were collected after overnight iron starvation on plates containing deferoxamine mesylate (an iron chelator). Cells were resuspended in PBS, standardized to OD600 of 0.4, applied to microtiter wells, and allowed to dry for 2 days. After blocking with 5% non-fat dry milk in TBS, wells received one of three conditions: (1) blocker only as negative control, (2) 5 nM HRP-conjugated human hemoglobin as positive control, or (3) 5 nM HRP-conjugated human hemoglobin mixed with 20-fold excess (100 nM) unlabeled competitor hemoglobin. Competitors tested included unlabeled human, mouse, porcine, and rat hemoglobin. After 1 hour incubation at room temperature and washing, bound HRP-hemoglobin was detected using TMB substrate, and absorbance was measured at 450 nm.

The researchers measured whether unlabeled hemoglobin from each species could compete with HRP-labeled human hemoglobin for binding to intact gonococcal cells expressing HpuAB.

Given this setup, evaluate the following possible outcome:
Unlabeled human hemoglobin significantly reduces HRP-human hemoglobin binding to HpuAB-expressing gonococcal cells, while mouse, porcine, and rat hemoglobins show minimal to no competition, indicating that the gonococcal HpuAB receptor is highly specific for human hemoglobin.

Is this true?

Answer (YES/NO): NO